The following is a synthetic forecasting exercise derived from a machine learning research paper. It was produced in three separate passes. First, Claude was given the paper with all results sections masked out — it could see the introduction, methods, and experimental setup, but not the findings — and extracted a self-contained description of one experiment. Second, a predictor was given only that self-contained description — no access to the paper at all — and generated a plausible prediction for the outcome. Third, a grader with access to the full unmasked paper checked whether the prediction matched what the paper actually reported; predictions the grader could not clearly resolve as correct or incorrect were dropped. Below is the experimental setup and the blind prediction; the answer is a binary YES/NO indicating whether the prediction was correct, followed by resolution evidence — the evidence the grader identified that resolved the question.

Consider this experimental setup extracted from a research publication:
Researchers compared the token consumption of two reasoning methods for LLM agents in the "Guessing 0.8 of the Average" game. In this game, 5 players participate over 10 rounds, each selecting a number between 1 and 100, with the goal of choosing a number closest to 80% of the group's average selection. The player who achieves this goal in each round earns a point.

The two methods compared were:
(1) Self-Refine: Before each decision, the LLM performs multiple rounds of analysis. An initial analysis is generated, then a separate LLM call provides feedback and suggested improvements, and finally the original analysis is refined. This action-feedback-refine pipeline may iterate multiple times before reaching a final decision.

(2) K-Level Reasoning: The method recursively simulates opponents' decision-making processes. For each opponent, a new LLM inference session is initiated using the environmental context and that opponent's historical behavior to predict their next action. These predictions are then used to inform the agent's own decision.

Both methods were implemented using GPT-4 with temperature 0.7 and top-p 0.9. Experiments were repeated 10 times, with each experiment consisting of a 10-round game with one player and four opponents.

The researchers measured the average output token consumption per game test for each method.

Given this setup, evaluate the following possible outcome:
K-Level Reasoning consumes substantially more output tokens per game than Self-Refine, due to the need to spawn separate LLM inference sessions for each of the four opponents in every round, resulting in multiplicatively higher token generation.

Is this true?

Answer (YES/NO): NO